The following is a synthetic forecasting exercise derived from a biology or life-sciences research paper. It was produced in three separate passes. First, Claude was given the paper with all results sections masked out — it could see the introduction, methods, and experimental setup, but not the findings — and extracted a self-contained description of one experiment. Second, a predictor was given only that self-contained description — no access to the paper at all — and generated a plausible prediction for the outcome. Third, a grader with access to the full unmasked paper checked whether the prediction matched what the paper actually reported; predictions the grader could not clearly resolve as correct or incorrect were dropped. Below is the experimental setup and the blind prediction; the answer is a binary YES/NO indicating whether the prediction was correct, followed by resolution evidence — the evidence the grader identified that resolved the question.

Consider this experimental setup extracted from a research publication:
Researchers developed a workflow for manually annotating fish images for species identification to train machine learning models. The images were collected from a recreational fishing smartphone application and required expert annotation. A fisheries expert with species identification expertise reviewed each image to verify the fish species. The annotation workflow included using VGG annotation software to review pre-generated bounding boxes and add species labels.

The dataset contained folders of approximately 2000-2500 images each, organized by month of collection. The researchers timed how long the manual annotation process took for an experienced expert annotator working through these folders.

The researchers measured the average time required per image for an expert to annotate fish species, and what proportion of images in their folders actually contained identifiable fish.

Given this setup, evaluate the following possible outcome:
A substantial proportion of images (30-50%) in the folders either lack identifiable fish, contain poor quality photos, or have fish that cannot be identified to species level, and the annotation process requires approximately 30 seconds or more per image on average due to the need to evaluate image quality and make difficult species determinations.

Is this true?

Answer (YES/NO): NO